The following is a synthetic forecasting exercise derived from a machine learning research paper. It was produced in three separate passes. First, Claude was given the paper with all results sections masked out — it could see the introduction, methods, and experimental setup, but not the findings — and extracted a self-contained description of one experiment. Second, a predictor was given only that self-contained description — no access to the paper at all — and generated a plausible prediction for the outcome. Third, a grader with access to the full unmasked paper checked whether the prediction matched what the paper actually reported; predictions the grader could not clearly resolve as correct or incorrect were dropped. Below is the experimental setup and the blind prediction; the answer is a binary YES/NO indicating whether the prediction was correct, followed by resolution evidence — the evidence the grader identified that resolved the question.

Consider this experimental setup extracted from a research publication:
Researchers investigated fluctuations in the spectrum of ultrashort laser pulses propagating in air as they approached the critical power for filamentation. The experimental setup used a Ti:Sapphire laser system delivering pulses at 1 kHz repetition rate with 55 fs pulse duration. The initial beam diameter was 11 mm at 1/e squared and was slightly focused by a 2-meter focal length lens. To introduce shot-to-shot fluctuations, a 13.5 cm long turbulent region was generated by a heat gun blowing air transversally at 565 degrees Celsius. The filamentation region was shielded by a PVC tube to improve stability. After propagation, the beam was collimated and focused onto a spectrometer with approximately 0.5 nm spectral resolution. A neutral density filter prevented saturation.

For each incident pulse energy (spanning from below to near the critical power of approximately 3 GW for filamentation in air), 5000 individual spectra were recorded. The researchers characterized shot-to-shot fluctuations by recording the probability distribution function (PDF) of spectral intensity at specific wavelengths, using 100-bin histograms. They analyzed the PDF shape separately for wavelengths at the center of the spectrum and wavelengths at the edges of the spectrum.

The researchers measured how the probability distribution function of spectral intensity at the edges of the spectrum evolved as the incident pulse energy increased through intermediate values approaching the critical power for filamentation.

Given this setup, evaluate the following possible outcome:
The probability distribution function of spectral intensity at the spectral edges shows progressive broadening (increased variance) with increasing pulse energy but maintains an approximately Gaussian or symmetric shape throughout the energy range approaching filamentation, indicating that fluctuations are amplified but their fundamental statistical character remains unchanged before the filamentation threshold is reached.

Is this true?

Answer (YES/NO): NO